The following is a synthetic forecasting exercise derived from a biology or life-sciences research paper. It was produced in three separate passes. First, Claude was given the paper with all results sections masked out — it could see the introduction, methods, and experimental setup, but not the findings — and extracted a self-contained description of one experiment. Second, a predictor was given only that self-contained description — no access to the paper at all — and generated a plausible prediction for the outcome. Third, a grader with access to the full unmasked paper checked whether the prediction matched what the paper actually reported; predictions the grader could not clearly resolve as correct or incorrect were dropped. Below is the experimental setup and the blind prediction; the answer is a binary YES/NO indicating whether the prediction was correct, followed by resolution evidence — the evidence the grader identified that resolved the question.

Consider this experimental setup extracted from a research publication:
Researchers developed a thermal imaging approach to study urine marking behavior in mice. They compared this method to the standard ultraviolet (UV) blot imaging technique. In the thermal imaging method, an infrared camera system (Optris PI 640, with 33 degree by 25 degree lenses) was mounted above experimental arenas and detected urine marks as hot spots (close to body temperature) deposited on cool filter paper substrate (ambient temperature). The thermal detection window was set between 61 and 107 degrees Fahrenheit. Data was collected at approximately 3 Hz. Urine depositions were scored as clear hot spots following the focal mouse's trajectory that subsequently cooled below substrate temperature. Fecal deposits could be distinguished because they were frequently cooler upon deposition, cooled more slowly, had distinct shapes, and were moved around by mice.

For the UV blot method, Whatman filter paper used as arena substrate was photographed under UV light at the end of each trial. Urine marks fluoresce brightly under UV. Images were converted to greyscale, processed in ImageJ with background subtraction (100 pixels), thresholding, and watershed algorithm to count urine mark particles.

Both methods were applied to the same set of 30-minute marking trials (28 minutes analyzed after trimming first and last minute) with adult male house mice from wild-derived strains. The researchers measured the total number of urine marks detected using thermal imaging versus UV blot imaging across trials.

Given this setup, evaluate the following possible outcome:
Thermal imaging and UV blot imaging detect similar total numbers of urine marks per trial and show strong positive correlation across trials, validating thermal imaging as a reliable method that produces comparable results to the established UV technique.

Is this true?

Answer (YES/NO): YES